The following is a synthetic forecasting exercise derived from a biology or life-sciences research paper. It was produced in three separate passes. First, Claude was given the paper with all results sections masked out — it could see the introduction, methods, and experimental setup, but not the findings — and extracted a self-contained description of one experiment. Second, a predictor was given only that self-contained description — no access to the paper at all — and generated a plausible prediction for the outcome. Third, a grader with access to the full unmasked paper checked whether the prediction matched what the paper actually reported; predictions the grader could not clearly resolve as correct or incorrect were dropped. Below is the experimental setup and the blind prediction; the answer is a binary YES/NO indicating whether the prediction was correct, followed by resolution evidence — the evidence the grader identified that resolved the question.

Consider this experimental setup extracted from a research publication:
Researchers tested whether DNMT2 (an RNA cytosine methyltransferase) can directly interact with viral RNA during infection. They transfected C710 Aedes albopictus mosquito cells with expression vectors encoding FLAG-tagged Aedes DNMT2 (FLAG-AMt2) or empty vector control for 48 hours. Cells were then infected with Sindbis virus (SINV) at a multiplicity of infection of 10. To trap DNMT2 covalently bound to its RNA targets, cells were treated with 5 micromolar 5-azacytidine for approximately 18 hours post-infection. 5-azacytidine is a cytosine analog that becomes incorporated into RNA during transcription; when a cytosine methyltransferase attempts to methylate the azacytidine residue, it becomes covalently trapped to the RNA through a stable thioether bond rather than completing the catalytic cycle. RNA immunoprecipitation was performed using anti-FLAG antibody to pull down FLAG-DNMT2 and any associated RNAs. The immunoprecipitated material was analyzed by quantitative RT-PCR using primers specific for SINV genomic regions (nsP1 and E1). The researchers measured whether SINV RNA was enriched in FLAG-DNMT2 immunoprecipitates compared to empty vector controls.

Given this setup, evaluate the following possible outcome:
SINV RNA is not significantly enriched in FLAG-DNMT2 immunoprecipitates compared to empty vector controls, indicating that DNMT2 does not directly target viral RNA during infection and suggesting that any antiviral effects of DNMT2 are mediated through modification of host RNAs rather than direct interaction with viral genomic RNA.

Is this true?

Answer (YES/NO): NO